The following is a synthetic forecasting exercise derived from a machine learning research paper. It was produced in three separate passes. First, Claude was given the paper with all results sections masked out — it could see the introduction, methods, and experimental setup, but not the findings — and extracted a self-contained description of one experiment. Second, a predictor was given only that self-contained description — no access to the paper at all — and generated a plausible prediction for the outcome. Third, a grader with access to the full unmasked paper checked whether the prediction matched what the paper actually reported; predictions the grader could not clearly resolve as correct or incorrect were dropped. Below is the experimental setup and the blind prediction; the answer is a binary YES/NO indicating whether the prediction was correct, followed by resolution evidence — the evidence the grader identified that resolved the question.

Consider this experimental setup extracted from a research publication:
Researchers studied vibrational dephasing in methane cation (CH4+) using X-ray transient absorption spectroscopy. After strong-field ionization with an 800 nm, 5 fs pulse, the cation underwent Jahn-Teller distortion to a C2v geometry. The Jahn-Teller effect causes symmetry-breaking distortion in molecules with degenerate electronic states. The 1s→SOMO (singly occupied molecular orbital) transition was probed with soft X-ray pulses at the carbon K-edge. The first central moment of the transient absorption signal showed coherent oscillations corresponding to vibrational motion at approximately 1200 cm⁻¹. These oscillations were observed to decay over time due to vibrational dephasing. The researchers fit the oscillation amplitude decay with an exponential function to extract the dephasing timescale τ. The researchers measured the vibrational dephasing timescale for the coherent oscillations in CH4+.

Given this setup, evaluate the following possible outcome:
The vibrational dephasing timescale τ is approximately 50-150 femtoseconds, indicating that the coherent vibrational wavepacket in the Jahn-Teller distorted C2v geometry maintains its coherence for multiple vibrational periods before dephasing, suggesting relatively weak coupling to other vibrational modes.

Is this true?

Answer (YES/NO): YES